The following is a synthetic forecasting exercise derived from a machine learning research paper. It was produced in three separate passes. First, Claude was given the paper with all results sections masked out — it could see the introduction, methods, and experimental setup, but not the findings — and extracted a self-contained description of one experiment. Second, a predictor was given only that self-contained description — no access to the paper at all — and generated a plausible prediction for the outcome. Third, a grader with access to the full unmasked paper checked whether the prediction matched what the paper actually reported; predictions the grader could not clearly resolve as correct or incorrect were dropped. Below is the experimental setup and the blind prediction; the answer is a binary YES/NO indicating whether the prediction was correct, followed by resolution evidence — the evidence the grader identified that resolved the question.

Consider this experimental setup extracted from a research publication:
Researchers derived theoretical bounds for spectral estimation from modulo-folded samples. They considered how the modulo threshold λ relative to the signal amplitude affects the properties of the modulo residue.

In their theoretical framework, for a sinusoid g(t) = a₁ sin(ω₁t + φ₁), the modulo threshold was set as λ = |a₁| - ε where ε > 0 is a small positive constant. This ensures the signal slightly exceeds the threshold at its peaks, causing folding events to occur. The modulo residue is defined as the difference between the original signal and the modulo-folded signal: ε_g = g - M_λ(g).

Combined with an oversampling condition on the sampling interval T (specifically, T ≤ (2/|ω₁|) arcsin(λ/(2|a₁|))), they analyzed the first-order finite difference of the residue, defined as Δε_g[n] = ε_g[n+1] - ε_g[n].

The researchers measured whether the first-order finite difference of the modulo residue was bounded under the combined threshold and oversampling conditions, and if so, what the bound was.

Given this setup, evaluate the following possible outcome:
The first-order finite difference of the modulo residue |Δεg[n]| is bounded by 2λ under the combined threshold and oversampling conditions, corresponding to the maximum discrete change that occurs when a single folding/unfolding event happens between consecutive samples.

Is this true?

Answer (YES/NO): YES